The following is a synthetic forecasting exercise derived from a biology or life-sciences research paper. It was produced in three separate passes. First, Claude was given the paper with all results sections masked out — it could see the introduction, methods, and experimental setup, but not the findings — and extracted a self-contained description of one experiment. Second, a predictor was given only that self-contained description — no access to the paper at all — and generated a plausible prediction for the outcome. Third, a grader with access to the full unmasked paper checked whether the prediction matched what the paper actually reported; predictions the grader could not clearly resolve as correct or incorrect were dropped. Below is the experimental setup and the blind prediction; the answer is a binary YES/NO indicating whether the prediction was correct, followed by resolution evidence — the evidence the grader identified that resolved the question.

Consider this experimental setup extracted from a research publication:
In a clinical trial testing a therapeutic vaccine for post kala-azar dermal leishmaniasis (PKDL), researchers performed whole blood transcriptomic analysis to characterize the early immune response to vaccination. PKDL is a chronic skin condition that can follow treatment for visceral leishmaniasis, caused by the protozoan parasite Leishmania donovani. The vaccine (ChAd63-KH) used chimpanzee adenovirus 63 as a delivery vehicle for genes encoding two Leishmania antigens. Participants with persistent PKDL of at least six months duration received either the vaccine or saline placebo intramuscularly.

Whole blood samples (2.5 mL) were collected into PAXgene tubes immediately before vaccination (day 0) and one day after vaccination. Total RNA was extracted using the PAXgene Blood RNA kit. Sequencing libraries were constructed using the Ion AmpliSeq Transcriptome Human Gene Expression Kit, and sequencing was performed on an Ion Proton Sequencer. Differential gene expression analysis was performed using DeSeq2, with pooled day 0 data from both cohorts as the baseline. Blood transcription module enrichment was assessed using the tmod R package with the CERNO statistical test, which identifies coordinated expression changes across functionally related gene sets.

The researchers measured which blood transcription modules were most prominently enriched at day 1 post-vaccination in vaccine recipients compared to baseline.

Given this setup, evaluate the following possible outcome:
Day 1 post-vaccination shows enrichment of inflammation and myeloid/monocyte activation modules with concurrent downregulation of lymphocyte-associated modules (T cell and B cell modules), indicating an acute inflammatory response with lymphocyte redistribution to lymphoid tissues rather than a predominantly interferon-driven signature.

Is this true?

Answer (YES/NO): NO